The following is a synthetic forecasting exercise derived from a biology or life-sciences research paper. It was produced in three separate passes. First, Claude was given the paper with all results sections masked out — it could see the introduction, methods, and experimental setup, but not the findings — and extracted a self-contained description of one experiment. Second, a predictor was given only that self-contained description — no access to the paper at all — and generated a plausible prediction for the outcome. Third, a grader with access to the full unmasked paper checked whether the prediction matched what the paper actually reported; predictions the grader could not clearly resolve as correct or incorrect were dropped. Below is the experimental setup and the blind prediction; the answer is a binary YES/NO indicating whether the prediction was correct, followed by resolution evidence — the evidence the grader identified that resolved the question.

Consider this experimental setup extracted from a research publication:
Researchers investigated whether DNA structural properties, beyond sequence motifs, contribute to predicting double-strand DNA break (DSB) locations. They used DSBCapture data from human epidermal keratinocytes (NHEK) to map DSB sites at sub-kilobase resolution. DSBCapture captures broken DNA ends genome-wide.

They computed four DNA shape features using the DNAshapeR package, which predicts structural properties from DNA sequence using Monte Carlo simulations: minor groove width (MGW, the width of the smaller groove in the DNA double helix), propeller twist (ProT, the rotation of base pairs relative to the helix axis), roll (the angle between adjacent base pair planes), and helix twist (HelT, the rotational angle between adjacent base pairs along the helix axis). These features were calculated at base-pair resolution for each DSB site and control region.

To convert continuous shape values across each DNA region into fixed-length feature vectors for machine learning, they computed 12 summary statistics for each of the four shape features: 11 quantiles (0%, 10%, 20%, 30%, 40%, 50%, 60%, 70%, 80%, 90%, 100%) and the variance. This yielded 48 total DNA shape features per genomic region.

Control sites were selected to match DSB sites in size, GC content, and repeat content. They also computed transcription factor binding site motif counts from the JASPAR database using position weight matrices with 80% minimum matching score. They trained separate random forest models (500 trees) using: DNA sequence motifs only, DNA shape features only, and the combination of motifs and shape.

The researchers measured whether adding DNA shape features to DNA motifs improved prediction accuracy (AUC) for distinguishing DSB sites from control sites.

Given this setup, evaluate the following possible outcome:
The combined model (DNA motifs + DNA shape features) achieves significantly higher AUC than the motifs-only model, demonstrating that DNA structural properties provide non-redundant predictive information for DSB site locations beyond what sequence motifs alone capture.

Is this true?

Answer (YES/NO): NO